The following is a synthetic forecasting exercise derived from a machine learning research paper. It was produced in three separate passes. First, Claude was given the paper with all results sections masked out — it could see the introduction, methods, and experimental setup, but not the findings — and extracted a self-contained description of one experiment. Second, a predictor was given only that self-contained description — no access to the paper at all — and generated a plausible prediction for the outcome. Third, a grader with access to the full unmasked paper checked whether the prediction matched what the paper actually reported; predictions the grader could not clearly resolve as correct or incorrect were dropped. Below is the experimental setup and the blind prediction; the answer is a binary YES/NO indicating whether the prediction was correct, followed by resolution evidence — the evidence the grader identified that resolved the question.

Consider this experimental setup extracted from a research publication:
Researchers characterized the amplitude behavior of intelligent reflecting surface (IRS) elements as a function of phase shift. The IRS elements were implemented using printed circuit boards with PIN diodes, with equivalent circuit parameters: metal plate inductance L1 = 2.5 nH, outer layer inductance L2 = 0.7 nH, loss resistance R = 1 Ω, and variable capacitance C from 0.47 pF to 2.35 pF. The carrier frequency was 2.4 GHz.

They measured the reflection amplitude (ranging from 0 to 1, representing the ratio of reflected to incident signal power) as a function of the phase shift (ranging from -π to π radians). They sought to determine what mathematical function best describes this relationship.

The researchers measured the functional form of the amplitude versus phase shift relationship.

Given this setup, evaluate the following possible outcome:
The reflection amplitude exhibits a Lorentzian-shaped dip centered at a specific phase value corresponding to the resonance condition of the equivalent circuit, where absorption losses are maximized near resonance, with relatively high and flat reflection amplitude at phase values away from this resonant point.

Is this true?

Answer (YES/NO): NO